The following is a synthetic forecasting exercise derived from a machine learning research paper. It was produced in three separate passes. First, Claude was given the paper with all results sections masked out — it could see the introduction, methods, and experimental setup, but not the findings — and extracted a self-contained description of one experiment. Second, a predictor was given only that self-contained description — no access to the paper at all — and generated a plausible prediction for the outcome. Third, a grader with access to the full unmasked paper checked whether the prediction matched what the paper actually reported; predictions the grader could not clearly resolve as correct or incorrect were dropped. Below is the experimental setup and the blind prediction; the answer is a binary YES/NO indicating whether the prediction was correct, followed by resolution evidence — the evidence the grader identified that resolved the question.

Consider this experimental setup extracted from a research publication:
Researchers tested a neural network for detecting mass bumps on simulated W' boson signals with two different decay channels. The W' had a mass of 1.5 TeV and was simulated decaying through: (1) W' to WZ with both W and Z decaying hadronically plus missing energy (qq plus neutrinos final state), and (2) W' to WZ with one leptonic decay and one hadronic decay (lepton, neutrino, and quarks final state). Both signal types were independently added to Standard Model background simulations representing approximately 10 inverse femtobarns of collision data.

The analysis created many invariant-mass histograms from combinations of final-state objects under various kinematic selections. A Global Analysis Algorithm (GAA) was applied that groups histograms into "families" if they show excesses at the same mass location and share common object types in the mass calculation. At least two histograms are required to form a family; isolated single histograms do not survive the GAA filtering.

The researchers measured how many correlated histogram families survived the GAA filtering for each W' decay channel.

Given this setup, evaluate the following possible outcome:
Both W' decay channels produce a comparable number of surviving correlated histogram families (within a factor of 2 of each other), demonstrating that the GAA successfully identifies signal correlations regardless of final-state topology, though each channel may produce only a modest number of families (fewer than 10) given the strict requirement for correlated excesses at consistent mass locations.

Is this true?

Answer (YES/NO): NO